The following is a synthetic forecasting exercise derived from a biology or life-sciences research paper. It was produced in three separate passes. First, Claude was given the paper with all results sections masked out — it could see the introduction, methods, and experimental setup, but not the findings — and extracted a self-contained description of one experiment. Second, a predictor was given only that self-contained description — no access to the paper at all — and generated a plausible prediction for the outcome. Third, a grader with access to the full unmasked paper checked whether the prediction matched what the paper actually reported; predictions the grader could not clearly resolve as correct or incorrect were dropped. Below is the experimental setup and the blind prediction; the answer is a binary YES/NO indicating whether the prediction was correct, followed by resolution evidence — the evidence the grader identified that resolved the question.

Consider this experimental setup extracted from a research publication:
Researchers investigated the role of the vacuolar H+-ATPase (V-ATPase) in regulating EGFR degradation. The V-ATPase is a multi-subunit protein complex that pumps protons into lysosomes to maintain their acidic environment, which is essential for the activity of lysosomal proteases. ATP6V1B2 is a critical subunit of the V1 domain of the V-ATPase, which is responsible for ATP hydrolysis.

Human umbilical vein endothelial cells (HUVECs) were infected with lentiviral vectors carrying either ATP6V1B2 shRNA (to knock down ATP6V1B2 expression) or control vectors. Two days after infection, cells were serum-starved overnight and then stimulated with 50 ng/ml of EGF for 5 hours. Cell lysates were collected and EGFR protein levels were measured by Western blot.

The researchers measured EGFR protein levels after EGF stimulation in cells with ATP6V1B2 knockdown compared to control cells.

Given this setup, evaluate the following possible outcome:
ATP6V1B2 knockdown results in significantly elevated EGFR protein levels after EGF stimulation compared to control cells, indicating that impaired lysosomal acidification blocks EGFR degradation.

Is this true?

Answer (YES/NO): YES